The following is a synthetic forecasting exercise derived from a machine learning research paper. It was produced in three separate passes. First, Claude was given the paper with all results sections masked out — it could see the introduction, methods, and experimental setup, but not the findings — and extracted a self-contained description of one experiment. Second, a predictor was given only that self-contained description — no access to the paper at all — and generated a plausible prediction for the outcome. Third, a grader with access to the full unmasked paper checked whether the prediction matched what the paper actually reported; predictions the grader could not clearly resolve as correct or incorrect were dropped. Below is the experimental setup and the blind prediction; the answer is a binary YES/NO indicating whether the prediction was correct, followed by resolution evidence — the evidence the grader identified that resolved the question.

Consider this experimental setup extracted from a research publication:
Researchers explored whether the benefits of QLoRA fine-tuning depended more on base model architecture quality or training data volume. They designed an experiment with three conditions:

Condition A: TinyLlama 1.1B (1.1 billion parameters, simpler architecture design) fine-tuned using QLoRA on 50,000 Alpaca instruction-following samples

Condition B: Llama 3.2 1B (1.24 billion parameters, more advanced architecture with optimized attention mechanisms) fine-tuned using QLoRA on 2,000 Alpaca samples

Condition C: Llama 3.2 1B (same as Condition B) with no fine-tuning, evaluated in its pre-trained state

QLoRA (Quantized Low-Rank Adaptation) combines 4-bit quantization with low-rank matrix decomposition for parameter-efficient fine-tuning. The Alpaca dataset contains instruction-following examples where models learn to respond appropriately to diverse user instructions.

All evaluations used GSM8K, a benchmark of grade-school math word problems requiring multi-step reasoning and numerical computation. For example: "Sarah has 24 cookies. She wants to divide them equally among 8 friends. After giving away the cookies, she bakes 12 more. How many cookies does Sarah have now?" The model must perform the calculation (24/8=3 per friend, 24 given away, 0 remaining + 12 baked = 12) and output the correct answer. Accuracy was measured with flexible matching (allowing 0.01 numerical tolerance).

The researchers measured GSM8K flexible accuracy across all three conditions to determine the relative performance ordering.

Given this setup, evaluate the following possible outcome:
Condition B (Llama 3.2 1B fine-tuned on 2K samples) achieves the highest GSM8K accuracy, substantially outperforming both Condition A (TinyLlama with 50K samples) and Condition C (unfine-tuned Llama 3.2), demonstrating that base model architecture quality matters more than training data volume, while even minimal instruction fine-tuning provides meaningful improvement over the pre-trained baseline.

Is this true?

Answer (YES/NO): NO